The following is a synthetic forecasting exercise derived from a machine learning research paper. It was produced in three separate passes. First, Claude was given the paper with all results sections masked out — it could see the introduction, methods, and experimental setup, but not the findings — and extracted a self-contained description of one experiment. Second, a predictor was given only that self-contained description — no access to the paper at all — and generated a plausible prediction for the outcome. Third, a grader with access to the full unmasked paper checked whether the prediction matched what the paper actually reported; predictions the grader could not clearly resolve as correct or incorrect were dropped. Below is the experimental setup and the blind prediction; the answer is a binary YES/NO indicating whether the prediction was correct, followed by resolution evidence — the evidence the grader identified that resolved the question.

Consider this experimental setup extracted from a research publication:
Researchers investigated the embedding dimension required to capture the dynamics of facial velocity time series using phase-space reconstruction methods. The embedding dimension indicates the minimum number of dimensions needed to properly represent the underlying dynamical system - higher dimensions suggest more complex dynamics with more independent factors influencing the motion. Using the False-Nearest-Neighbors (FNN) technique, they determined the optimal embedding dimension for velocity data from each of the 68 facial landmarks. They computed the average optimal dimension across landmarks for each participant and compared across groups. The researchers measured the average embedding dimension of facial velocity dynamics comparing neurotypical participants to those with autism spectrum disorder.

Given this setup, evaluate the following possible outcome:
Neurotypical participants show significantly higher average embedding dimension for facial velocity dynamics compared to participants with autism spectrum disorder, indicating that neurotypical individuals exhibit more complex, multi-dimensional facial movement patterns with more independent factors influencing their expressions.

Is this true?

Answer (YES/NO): YES